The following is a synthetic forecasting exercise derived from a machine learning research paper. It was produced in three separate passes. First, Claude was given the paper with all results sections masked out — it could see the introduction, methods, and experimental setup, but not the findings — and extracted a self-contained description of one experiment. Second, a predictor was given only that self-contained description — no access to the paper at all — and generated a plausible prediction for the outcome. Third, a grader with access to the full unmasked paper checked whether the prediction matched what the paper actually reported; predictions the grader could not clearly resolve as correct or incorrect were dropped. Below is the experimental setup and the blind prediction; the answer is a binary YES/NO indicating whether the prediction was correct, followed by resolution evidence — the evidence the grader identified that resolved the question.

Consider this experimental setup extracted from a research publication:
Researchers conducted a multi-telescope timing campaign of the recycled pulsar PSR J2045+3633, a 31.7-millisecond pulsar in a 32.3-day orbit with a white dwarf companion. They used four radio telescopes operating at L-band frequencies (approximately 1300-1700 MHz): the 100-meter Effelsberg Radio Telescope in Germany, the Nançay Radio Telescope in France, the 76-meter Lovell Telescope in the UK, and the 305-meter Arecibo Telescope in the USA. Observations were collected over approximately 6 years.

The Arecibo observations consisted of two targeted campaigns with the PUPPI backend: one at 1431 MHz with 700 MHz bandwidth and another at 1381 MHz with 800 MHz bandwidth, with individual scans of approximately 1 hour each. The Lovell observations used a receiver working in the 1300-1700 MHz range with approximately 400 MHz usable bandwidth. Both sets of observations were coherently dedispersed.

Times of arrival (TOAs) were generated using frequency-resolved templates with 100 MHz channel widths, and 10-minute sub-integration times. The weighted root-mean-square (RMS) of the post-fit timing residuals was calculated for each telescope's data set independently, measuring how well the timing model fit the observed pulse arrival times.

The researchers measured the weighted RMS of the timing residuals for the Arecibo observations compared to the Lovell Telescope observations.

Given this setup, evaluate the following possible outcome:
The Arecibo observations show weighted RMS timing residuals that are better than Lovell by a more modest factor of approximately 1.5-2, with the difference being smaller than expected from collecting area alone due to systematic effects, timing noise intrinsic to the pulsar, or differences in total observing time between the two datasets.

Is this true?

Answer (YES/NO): NO